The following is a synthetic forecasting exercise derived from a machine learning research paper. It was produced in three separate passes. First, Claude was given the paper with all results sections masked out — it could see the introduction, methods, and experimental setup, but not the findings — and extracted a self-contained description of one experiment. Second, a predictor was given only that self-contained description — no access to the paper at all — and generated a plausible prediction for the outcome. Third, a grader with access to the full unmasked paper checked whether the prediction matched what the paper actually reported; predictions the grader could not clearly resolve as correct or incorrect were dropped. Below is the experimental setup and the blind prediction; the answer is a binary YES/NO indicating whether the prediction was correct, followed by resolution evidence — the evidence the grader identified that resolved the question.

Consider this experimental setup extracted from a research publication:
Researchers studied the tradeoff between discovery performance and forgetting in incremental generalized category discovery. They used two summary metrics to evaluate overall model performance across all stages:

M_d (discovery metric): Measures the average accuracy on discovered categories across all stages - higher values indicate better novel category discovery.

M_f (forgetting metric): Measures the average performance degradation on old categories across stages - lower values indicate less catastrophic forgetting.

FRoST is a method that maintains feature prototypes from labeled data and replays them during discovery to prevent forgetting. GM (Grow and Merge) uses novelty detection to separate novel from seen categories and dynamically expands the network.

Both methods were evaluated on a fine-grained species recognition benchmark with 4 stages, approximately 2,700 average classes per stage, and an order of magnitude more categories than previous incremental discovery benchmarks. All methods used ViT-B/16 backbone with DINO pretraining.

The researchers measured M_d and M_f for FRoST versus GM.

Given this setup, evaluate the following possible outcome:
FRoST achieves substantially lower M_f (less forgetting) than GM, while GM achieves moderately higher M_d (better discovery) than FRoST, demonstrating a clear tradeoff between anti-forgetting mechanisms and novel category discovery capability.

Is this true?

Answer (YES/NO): NO